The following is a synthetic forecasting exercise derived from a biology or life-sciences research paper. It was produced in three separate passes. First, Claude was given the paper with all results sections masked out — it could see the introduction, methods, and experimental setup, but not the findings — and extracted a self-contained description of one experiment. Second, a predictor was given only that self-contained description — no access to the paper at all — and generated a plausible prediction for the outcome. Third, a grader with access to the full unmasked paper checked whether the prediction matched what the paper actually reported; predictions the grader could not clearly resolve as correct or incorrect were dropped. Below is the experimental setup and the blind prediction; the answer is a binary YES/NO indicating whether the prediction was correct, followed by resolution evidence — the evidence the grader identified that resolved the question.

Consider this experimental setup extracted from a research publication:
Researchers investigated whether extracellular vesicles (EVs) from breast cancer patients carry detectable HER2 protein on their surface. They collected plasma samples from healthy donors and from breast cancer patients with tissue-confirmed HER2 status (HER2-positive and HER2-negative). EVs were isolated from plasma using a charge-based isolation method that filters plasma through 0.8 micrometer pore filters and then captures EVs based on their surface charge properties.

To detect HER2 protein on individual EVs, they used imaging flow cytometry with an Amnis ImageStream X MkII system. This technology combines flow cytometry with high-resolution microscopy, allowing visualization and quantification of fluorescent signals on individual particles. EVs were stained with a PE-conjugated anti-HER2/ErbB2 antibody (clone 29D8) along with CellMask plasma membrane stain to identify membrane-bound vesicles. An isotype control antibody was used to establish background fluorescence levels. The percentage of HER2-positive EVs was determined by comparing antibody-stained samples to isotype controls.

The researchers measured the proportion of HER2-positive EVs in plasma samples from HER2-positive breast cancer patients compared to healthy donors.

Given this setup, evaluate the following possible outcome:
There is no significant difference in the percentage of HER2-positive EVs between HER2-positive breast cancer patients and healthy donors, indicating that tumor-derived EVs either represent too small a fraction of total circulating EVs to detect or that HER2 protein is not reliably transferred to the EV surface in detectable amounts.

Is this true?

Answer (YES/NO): NO